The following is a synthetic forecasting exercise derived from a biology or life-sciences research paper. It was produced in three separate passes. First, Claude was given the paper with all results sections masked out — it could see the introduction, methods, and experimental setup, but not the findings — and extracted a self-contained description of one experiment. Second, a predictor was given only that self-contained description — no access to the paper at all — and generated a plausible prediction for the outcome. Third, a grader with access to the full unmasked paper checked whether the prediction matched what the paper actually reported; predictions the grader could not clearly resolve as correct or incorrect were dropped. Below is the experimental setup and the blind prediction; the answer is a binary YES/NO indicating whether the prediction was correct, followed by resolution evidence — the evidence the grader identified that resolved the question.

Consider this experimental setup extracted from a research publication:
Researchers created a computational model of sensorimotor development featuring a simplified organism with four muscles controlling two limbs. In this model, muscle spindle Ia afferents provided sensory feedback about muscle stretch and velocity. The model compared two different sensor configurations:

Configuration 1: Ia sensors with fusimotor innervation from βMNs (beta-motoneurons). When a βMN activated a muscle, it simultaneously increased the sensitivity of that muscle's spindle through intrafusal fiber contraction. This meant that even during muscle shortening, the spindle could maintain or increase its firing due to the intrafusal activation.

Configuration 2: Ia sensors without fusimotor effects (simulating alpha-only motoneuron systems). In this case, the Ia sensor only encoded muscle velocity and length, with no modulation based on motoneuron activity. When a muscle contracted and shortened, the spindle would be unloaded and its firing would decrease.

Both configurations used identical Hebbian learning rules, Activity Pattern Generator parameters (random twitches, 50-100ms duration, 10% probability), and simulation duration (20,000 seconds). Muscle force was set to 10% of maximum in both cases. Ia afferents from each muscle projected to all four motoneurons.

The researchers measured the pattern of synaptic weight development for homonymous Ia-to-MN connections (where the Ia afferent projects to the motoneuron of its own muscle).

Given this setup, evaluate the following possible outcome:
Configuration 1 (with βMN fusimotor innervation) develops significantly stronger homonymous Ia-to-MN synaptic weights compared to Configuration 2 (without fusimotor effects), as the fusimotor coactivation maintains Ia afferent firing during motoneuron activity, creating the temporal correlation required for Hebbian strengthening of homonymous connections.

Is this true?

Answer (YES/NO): YES